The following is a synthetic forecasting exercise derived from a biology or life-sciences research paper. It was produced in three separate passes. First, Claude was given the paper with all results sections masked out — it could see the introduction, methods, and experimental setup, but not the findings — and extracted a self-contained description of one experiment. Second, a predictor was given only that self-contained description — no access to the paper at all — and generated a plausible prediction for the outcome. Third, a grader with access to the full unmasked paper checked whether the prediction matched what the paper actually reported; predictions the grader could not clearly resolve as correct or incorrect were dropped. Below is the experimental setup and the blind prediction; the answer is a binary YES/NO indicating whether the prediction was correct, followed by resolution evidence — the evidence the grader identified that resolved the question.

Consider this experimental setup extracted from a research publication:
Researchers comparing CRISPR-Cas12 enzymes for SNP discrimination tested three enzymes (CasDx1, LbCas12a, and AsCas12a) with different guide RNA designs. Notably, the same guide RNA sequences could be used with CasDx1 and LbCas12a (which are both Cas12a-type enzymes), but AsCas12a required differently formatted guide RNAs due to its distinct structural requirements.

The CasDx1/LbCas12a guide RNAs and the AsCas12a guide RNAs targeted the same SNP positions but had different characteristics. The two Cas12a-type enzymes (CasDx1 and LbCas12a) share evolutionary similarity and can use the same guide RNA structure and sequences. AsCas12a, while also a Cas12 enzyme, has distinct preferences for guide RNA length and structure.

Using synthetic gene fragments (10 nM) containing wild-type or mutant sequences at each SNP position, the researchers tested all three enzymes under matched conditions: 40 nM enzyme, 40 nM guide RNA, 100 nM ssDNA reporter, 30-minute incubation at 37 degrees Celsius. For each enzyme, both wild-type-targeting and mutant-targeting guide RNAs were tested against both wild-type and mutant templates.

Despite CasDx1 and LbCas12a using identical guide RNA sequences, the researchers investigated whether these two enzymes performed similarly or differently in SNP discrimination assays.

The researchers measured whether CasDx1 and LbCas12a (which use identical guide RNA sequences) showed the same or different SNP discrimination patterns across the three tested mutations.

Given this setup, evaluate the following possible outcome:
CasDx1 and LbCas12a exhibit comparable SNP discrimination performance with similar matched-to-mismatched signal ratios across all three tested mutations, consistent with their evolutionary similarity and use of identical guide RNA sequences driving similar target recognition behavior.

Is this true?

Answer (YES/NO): NO